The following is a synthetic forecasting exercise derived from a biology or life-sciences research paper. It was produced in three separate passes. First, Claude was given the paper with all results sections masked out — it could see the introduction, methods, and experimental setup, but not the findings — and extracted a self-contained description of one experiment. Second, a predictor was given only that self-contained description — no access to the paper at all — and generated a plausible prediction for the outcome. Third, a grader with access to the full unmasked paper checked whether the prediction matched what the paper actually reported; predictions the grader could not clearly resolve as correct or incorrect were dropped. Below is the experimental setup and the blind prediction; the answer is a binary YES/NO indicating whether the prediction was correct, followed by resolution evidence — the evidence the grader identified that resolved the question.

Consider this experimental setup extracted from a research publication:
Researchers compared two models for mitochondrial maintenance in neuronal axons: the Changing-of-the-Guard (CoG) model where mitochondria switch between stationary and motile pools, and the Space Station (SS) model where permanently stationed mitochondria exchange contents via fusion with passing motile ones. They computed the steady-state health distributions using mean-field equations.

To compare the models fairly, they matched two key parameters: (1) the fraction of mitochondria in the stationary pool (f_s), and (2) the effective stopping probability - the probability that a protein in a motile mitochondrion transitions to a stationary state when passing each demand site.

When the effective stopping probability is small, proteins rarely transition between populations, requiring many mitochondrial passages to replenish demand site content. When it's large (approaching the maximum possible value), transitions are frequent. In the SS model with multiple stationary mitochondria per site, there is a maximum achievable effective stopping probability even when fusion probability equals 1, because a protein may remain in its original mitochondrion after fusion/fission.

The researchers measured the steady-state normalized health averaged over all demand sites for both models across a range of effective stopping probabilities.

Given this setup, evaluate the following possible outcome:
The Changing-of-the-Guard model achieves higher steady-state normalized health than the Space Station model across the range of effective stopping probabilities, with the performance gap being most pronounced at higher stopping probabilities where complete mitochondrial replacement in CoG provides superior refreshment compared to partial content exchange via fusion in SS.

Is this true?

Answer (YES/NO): NO